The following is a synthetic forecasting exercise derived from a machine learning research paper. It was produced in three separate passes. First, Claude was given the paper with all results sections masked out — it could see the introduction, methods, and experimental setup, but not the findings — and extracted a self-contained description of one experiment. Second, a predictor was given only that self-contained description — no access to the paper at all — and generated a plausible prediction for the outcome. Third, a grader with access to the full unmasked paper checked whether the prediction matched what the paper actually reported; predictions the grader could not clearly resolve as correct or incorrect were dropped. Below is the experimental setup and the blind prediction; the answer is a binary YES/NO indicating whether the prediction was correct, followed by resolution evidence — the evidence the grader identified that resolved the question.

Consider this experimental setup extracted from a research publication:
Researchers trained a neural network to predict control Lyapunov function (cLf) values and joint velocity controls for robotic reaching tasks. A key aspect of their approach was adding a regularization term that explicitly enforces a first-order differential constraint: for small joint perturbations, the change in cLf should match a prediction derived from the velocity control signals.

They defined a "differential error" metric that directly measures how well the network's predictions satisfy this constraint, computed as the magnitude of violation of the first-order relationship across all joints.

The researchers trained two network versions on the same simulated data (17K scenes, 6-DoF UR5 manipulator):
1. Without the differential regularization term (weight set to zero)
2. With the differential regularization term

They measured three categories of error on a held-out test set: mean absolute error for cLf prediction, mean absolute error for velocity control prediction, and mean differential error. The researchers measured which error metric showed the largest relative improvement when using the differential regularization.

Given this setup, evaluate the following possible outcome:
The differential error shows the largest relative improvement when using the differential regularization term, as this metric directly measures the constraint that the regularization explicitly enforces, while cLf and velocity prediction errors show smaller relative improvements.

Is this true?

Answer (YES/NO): NO